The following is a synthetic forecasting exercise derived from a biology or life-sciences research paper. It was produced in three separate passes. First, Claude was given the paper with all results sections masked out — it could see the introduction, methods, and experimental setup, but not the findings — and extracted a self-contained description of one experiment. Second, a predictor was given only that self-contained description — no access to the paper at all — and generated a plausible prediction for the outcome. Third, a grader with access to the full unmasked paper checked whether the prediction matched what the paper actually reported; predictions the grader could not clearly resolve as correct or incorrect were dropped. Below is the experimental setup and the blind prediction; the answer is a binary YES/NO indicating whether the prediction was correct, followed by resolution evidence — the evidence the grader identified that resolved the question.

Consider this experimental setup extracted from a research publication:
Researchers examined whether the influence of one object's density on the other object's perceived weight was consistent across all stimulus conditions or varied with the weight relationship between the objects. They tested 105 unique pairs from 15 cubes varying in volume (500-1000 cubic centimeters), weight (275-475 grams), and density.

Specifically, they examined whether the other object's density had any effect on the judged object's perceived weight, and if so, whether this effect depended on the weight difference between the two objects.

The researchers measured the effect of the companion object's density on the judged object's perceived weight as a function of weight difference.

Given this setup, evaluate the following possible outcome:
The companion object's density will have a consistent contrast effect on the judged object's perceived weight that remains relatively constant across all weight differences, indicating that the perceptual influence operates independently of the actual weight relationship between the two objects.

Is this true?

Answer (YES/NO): NO